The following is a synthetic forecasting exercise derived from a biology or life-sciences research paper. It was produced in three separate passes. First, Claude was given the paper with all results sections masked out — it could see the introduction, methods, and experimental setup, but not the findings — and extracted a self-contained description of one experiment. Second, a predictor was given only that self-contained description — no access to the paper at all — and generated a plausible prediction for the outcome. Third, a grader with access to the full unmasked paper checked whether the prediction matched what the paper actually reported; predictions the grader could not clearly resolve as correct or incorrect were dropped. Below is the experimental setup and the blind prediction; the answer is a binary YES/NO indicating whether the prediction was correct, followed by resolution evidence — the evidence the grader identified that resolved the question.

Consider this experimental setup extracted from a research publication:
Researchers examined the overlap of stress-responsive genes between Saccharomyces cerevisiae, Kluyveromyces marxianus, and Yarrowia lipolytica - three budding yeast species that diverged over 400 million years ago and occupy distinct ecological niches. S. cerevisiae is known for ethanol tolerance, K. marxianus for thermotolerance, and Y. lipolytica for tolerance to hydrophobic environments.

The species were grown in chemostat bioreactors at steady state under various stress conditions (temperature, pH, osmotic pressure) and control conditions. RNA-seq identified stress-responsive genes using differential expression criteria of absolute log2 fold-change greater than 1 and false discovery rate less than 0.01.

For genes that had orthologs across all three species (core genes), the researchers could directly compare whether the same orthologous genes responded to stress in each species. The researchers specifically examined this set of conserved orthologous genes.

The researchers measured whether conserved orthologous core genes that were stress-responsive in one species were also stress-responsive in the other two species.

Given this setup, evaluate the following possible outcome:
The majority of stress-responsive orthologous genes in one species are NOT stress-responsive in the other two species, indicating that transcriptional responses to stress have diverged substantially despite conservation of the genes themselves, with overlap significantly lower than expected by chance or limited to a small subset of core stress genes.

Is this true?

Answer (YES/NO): YES